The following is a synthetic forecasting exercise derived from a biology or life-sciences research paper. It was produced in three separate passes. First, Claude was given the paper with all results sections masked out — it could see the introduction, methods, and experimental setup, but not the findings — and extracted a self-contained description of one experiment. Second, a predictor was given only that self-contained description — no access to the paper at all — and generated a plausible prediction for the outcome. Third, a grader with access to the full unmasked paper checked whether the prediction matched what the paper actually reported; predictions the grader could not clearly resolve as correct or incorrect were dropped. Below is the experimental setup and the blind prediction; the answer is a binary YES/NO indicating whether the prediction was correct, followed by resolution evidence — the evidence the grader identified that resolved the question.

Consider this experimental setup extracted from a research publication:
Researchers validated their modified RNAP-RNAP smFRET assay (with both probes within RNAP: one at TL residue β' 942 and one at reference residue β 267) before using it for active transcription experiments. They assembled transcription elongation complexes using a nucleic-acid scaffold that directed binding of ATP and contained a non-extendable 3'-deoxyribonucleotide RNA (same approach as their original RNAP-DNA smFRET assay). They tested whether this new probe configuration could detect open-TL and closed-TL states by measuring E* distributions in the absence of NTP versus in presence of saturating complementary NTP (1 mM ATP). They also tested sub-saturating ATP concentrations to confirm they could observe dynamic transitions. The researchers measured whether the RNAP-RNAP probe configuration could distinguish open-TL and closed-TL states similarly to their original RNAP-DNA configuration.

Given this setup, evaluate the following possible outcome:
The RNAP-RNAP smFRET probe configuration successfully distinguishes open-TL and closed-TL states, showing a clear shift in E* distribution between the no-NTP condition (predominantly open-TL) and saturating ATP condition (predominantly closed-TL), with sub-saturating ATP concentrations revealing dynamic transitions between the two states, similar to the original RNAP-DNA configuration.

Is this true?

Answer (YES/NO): YES